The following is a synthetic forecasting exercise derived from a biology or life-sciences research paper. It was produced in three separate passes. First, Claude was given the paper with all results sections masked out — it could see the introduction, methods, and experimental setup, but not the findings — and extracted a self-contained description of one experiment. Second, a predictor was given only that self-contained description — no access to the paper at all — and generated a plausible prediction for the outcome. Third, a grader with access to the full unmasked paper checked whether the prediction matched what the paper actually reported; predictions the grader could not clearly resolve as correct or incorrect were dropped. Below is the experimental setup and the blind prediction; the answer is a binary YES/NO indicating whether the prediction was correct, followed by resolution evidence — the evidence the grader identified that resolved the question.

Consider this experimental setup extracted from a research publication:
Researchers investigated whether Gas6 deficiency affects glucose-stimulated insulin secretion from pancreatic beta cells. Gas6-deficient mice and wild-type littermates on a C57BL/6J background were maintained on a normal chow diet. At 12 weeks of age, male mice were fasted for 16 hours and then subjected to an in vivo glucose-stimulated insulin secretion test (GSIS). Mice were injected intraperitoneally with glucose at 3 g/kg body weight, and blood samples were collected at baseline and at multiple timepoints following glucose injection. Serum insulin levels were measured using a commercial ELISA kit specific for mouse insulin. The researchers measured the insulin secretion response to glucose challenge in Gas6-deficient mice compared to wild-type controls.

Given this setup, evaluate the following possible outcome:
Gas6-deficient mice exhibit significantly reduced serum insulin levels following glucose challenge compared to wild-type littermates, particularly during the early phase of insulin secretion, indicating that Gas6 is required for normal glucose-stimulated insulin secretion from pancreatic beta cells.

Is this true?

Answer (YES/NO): NO